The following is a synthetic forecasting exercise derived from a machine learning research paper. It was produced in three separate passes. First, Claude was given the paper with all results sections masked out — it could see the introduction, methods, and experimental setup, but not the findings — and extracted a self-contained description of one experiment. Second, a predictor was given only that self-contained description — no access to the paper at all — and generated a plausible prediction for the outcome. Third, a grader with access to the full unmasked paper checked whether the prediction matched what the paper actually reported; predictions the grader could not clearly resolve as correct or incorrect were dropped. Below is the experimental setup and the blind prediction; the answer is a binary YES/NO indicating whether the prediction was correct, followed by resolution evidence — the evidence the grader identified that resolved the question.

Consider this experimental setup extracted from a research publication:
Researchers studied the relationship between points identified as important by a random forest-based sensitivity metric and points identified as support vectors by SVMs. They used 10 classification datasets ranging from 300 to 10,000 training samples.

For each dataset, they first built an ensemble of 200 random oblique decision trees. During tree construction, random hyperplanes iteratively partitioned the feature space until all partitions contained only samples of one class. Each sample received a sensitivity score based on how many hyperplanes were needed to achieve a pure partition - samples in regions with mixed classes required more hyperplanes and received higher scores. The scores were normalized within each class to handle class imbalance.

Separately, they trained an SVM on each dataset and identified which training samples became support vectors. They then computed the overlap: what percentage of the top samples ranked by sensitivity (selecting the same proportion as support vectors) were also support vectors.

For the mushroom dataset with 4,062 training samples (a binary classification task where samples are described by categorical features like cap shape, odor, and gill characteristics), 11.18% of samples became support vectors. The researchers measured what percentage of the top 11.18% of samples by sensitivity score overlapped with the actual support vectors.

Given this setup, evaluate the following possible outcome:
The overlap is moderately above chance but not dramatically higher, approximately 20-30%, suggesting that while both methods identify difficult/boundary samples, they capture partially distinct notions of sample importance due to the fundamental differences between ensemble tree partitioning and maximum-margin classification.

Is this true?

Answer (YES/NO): YES